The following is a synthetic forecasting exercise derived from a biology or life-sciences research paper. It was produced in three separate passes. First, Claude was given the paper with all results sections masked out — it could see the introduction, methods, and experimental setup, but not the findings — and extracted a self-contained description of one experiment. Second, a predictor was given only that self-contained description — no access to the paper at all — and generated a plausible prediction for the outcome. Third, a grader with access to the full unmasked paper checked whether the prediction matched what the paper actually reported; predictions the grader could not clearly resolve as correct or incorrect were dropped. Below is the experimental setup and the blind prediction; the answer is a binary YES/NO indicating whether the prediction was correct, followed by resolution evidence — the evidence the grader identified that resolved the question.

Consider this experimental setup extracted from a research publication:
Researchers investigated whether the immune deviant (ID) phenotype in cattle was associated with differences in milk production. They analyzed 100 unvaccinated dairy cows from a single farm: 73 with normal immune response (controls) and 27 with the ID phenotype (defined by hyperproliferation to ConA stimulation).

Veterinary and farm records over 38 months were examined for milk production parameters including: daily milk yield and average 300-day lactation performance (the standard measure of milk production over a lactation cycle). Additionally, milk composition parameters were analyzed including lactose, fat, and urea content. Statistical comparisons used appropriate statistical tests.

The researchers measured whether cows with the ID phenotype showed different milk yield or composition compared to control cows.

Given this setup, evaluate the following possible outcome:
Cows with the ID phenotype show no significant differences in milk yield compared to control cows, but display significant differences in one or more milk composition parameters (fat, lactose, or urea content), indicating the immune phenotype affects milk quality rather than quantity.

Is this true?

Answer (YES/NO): NO